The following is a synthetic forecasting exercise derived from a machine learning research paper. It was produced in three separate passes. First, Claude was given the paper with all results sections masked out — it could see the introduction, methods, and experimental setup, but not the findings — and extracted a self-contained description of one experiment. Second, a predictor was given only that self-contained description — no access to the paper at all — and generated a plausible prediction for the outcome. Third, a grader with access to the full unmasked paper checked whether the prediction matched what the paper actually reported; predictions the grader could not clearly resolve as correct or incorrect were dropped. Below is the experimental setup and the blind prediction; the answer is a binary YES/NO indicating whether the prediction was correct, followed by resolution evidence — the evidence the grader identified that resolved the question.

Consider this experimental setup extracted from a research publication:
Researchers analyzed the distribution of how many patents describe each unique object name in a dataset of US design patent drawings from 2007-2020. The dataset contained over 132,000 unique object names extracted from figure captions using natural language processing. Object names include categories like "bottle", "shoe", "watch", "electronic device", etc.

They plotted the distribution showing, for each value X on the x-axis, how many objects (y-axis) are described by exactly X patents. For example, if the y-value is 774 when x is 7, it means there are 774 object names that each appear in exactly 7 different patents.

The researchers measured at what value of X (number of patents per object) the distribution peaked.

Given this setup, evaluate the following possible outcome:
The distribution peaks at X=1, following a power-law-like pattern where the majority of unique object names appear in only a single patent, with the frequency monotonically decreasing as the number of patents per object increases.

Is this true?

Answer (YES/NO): YES